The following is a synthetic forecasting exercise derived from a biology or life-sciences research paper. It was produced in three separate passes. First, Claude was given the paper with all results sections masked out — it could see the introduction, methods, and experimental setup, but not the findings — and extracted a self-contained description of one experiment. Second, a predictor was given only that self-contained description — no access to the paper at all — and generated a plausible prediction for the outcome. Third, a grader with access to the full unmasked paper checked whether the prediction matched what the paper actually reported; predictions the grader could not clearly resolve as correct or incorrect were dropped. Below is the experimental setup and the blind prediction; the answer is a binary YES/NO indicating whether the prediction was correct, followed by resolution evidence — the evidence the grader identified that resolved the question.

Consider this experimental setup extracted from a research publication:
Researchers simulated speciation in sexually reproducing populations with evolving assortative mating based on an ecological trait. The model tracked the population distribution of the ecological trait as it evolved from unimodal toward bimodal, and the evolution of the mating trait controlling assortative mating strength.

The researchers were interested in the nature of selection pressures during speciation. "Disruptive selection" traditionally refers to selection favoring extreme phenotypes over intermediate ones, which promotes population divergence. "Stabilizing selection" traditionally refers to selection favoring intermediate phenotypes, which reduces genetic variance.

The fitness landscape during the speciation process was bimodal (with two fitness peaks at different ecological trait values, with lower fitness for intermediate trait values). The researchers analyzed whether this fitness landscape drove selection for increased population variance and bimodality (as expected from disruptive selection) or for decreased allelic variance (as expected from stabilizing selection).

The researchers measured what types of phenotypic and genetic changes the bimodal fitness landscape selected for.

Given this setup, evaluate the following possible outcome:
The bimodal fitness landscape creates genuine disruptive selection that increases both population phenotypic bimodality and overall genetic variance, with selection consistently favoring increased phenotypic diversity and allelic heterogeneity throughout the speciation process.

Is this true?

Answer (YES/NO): NO